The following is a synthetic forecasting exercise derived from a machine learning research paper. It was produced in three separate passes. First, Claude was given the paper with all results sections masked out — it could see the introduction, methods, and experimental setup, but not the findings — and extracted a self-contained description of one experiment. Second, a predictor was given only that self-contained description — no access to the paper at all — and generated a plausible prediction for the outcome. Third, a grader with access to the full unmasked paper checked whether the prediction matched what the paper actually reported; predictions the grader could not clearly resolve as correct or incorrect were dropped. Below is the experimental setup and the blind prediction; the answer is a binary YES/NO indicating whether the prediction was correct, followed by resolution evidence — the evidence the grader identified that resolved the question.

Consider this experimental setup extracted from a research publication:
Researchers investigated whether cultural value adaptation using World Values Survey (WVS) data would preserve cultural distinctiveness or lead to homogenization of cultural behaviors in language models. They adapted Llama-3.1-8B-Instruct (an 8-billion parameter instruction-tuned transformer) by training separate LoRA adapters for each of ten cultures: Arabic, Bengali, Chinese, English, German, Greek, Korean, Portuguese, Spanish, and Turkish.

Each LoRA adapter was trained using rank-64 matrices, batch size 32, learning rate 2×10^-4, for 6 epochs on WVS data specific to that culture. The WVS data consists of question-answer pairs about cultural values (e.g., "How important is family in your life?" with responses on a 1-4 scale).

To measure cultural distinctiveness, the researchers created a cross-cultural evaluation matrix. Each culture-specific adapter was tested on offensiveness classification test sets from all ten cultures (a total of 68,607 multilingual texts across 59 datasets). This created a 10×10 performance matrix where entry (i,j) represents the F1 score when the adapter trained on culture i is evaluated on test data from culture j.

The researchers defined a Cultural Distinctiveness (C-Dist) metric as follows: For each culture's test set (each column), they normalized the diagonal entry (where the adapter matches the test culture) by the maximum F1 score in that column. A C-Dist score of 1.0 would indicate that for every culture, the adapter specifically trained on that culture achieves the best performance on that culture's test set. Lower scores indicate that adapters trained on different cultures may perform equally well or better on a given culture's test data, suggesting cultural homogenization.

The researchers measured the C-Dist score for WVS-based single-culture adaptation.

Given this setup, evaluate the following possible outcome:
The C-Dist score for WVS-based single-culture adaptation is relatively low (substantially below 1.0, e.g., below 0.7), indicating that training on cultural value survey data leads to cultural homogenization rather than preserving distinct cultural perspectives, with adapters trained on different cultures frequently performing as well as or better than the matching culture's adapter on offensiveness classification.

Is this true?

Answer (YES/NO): NO